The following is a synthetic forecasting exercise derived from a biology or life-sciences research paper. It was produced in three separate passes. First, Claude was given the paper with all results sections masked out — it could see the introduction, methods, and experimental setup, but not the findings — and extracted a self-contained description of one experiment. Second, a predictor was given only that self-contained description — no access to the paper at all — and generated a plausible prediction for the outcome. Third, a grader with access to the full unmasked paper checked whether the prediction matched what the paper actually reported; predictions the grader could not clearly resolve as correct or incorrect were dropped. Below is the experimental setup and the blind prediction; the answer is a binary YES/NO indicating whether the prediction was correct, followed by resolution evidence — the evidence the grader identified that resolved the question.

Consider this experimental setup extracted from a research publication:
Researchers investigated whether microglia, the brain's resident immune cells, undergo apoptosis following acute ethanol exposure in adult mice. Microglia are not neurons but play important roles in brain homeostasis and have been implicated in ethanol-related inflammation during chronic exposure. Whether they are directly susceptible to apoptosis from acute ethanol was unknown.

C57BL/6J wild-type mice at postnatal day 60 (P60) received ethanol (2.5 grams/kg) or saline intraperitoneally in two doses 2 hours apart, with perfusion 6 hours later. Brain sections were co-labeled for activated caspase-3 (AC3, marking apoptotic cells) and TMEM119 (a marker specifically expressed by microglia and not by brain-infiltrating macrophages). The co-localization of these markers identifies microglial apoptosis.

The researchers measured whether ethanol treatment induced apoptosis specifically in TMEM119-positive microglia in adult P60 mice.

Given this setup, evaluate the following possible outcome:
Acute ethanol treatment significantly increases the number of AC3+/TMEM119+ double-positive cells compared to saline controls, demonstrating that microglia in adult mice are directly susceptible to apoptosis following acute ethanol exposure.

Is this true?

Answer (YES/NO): YES